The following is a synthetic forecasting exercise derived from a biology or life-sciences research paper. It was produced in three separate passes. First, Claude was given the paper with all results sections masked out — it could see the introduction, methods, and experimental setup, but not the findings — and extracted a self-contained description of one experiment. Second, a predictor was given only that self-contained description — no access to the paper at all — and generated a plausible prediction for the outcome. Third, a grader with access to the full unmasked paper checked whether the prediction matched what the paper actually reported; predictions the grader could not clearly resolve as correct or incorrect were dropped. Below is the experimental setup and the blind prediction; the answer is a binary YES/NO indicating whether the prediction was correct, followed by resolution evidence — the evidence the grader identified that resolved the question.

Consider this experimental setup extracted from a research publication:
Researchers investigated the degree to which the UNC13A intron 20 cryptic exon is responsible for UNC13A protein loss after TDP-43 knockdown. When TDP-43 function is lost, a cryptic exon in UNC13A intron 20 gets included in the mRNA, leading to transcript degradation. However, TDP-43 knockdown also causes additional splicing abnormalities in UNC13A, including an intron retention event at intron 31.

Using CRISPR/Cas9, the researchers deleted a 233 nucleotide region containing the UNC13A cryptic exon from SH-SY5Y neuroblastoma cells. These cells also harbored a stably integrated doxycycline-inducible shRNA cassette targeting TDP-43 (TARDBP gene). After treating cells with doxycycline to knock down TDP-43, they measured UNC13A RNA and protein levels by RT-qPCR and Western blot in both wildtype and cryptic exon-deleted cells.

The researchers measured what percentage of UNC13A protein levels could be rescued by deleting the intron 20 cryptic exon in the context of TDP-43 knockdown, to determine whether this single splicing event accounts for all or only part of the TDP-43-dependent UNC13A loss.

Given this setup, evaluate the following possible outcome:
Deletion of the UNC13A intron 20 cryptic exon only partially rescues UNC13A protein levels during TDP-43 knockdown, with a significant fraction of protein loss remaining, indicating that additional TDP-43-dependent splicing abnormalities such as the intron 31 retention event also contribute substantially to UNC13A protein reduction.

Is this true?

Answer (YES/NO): NO